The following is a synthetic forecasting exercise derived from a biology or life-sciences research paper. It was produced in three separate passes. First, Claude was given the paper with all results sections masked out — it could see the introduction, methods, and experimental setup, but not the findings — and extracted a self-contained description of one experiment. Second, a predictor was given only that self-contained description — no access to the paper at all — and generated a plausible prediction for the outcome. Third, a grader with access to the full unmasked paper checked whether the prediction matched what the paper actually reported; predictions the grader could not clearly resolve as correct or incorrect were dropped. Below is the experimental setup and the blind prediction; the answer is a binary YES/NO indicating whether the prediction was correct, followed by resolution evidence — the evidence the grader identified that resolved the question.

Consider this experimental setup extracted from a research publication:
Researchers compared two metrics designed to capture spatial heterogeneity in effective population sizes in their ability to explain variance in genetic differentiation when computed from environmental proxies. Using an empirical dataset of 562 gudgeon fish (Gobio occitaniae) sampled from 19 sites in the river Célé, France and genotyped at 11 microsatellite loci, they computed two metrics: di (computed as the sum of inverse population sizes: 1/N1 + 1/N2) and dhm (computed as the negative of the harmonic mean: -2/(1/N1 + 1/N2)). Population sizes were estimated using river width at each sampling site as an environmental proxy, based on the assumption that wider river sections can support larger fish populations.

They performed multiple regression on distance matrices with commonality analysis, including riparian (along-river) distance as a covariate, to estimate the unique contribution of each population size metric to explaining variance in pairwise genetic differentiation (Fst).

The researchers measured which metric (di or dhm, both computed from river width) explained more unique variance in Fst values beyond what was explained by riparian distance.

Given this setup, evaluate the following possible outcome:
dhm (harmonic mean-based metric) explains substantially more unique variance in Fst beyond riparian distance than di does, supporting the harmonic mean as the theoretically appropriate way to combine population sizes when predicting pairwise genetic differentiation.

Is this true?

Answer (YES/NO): NO